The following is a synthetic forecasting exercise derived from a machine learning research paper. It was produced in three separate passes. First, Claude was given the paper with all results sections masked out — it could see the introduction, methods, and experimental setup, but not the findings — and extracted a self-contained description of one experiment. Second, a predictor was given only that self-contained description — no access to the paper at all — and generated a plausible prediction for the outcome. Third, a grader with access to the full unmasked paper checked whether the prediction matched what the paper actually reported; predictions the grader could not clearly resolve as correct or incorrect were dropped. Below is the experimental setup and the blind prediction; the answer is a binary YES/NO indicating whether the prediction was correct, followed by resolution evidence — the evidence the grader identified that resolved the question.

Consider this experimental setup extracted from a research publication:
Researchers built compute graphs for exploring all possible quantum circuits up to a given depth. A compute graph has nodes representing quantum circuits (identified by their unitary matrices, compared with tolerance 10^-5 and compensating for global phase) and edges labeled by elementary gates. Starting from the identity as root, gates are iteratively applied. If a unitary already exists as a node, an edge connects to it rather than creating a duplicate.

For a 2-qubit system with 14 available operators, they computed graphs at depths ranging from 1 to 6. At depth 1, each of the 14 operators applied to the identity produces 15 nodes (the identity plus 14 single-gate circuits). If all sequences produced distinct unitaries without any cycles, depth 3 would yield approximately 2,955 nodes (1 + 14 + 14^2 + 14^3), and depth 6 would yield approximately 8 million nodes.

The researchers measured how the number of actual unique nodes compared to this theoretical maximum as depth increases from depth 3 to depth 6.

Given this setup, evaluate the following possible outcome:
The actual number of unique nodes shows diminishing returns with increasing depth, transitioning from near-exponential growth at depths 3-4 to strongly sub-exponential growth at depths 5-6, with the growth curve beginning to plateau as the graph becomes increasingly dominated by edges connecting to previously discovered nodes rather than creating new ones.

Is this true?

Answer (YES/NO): NO